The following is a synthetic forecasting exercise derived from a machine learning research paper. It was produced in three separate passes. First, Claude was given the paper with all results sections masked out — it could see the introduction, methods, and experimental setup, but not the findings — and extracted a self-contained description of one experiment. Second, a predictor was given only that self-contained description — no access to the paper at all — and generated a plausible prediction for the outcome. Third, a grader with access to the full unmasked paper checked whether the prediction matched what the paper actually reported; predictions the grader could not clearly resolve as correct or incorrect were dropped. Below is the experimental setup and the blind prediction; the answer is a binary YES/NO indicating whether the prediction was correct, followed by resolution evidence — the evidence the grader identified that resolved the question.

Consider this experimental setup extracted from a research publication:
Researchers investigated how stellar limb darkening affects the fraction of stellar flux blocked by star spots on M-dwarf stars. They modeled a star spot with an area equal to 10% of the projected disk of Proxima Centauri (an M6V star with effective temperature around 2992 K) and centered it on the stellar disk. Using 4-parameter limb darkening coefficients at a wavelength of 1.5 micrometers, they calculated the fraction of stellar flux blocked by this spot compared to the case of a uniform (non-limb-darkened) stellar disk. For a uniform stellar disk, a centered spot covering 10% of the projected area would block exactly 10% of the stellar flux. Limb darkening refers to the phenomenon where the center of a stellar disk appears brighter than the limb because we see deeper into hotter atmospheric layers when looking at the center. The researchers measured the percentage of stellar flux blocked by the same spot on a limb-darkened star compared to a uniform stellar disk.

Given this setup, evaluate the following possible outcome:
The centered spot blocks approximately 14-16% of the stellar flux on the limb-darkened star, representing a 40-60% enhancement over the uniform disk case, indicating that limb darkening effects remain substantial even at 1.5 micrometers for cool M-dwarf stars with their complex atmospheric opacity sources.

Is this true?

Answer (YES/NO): NO